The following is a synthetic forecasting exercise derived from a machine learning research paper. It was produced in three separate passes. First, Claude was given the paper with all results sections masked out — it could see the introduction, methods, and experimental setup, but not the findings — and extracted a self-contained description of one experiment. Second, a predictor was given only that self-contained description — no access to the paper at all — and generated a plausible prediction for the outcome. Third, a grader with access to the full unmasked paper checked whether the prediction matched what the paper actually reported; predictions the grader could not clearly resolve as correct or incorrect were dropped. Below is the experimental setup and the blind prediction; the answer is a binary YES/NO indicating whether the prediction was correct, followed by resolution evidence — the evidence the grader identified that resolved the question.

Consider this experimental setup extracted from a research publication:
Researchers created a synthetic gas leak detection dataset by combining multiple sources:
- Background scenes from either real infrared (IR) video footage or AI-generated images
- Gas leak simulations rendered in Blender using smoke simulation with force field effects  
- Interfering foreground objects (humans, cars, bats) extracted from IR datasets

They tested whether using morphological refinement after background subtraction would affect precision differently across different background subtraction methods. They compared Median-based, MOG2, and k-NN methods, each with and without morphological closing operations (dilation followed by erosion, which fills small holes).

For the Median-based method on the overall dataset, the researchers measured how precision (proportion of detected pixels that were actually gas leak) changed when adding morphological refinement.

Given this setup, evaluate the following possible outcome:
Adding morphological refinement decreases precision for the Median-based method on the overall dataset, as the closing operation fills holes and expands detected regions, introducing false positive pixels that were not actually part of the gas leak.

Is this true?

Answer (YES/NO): YES